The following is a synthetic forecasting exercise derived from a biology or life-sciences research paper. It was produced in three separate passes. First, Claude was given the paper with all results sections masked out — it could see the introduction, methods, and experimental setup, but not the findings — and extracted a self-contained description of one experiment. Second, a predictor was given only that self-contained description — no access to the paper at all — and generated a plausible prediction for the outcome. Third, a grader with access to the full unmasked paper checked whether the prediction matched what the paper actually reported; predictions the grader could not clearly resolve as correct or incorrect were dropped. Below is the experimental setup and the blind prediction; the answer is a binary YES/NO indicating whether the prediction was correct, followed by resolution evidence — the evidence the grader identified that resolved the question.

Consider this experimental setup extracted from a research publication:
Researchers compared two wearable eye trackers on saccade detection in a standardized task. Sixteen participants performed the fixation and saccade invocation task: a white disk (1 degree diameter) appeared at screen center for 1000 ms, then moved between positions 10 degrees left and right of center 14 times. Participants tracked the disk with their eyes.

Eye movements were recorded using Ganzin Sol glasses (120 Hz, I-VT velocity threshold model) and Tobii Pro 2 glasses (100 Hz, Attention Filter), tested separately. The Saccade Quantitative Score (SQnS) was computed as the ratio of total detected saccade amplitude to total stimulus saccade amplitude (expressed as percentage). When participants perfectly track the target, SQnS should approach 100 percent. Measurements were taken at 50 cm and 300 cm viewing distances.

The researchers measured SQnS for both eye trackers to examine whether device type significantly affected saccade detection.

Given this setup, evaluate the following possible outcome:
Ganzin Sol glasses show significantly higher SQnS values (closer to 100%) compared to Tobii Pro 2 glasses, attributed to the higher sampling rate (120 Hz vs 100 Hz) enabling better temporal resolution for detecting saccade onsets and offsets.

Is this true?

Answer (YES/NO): NO